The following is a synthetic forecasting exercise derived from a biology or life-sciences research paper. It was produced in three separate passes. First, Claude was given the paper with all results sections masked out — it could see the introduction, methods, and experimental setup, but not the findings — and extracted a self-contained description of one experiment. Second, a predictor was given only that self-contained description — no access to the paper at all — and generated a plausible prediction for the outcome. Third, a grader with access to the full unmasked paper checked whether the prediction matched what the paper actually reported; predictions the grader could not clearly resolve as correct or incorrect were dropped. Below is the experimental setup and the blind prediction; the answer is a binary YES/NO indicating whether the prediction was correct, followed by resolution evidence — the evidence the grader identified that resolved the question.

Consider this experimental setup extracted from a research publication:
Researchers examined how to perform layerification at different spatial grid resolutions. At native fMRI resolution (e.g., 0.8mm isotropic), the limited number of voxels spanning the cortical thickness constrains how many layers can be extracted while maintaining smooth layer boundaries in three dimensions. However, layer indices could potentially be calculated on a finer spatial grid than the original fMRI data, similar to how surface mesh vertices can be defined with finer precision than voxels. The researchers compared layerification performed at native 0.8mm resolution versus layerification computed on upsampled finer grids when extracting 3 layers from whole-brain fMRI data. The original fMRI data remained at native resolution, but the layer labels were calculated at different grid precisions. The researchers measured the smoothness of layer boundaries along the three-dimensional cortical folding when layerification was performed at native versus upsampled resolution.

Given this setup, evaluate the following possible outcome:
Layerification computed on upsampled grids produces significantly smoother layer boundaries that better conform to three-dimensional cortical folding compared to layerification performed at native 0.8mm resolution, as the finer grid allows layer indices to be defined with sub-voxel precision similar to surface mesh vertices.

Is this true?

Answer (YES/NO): YES